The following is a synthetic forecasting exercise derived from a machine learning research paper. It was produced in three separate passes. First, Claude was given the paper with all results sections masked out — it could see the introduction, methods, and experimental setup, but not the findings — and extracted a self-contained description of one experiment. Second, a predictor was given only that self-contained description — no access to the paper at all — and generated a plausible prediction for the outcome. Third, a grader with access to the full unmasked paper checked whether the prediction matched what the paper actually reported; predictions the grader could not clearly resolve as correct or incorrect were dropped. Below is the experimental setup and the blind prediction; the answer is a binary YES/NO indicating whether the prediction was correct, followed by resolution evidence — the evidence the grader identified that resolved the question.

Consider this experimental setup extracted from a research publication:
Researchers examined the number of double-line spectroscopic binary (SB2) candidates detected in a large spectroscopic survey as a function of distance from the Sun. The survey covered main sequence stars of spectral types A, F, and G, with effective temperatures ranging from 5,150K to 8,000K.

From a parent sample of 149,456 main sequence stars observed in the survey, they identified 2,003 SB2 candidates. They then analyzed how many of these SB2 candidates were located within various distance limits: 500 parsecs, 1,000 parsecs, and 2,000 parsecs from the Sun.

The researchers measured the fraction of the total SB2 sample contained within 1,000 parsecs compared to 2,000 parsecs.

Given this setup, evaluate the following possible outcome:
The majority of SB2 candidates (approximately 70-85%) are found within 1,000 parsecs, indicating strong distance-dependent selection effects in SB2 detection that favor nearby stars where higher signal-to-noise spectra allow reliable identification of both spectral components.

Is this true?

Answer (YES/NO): YES